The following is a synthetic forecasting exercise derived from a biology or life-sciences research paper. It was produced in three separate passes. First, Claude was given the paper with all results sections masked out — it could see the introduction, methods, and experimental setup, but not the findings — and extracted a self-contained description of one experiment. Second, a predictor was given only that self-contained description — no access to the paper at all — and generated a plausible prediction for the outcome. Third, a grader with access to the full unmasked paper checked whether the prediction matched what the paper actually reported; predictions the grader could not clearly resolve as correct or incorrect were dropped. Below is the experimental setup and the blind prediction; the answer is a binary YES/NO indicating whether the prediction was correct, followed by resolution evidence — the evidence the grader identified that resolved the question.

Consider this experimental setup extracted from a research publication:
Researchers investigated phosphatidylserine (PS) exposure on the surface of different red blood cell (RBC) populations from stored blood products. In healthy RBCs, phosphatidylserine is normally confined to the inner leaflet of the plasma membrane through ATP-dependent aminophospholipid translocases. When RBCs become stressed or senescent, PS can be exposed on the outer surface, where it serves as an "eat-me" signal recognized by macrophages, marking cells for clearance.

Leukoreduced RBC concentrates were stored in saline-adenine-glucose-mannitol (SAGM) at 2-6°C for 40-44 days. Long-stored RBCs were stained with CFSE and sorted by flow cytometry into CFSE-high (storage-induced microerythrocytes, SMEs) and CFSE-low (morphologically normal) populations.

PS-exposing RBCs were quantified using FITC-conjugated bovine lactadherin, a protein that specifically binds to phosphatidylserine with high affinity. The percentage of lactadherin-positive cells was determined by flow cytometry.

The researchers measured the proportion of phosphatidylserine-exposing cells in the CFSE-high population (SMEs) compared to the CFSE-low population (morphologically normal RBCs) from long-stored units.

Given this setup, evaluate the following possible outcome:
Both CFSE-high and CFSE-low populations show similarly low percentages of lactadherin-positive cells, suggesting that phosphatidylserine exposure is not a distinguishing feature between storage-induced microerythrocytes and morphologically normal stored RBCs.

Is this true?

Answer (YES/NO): NO